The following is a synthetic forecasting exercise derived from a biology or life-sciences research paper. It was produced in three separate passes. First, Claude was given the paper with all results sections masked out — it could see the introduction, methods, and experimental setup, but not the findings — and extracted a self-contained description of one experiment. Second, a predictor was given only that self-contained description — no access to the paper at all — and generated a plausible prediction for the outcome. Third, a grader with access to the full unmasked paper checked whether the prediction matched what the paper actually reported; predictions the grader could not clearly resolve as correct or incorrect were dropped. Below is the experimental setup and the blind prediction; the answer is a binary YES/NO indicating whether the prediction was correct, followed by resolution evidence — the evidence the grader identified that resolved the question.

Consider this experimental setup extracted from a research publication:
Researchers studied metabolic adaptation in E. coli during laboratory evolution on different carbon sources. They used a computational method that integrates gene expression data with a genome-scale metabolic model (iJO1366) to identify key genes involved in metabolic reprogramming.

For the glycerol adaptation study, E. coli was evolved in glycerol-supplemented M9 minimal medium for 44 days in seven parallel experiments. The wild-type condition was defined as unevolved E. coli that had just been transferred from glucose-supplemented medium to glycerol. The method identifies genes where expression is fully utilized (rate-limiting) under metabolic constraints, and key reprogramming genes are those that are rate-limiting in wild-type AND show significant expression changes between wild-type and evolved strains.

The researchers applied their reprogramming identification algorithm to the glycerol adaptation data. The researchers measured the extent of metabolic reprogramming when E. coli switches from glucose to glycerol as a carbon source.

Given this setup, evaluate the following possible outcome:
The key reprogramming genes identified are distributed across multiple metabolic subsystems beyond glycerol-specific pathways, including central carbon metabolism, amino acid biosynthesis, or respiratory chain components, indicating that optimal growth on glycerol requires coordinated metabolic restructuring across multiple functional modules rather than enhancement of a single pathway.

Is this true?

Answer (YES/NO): NO